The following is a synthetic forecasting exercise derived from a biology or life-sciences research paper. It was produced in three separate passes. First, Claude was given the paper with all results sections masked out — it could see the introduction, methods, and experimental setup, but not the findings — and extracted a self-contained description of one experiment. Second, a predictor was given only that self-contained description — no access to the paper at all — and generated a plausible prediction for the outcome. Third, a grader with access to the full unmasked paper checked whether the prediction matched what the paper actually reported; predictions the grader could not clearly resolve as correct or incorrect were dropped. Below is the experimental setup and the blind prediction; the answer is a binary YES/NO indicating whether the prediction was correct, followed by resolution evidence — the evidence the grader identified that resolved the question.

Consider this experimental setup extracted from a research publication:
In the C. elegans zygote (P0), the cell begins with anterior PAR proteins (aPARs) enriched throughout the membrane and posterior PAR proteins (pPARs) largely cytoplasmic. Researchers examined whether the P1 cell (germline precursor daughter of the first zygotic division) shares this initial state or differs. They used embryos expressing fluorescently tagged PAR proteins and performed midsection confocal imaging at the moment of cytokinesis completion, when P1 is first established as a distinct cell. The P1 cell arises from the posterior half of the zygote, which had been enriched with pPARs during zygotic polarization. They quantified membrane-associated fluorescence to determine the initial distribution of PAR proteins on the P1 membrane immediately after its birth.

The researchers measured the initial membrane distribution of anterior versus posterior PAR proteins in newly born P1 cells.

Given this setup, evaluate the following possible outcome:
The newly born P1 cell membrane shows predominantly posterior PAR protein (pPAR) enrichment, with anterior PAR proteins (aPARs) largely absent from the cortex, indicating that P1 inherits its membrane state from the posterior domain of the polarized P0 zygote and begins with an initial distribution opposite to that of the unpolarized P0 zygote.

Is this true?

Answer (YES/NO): YES